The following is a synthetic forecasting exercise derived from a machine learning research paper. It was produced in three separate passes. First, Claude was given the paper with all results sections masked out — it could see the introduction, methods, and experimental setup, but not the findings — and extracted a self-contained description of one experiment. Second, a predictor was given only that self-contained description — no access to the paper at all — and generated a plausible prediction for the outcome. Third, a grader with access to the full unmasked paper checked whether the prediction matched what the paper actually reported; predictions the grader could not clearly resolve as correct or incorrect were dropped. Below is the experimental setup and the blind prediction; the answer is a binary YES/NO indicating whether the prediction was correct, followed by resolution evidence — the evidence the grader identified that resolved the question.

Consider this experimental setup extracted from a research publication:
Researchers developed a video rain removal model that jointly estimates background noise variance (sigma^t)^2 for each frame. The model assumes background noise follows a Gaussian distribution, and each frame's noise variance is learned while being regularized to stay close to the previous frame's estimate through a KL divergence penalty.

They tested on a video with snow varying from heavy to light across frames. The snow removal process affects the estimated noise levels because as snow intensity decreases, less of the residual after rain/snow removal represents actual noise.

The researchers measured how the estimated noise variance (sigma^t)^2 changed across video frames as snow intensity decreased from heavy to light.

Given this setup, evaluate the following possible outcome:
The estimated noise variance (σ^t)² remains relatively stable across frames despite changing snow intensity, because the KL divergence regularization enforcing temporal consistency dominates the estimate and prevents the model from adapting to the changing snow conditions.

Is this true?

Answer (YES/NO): NO